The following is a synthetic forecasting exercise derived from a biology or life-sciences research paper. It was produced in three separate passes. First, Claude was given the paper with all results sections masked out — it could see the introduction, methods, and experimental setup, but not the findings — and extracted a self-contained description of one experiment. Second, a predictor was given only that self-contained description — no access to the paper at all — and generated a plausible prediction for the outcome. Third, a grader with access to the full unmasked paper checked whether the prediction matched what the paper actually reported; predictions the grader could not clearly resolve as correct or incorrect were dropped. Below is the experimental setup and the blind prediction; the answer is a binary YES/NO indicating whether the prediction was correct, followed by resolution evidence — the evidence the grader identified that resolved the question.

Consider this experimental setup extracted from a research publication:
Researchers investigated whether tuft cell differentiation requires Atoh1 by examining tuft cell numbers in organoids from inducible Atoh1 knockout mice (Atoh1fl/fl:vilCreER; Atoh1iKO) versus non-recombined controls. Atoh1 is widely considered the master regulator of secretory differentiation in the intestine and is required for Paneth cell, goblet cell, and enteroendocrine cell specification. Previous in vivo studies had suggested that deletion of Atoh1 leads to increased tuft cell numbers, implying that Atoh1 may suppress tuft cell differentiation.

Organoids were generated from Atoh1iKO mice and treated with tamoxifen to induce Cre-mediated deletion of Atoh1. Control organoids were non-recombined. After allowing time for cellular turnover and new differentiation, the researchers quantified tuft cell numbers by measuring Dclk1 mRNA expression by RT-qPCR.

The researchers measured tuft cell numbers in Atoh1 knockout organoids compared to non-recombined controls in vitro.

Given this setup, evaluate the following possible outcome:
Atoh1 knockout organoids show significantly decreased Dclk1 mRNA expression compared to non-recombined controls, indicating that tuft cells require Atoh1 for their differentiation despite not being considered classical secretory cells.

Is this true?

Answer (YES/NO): YES